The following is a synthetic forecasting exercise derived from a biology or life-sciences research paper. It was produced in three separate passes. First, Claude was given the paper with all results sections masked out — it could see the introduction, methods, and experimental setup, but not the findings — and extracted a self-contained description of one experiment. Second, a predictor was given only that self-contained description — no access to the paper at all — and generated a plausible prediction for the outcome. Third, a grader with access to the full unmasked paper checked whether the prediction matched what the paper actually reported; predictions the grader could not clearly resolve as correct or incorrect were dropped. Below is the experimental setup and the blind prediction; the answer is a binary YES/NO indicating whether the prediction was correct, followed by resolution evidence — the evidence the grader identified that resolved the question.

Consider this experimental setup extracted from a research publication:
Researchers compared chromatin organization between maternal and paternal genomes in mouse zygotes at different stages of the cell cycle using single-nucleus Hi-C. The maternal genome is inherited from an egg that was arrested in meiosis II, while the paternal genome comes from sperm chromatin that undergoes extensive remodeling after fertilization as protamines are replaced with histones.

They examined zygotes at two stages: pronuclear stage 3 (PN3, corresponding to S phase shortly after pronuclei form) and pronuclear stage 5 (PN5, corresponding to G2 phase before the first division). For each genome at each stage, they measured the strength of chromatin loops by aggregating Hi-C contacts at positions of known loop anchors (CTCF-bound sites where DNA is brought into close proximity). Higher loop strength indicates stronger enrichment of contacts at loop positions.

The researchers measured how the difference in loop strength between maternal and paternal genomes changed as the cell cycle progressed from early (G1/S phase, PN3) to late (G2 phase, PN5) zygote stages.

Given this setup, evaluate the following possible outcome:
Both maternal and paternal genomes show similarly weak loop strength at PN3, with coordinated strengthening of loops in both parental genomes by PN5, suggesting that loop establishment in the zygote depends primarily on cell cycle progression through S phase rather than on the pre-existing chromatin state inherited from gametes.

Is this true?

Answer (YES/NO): NO